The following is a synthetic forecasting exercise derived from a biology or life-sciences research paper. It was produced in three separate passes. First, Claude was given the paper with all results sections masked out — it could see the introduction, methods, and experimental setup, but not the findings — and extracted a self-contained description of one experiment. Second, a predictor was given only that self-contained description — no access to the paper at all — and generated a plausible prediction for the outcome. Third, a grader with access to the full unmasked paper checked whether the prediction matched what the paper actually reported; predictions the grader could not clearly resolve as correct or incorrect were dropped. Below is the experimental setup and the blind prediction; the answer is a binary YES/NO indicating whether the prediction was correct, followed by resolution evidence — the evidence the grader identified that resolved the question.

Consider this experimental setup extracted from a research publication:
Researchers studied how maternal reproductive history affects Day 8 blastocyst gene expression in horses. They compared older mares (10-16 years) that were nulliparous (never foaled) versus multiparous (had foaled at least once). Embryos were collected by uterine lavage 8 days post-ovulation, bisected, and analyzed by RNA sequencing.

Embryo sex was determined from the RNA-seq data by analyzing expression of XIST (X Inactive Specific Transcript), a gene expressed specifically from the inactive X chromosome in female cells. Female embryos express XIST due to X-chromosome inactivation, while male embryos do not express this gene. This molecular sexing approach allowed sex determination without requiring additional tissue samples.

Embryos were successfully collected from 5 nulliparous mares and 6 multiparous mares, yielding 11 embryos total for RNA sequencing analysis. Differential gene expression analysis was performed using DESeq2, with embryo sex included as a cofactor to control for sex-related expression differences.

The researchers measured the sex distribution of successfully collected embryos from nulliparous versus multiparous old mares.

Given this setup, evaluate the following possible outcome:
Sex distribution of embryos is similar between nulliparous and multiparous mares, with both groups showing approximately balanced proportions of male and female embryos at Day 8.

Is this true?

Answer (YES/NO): NO